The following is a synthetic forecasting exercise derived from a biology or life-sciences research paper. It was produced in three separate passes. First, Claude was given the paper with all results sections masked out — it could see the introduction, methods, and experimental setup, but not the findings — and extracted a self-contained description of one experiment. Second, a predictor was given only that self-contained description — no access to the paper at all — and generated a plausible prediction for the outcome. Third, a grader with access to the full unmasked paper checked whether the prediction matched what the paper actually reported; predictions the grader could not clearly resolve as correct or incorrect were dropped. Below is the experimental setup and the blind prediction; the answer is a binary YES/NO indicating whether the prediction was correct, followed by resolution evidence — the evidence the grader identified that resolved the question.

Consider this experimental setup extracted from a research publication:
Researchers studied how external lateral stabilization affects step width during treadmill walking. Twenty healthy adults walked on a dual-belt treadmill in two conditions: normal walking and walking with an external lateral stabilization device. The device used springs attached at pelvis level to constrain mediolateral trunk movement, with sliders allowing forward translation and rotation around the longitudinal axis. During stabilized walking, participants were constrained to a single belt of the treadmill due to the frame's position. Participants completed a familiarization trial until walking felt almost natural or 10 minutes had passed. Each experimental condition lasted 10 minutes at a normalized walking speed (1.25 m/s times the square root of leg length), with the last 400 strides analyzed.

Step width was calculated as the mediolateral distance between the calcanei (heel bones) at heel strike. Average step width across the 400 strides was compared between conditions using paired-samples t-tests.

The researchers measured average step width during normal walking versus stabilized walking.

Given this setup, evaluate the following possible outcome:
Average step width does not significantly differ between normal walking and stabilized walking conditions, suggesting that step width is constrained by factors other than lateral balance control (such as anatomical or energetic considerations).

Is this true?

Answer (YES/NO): NO